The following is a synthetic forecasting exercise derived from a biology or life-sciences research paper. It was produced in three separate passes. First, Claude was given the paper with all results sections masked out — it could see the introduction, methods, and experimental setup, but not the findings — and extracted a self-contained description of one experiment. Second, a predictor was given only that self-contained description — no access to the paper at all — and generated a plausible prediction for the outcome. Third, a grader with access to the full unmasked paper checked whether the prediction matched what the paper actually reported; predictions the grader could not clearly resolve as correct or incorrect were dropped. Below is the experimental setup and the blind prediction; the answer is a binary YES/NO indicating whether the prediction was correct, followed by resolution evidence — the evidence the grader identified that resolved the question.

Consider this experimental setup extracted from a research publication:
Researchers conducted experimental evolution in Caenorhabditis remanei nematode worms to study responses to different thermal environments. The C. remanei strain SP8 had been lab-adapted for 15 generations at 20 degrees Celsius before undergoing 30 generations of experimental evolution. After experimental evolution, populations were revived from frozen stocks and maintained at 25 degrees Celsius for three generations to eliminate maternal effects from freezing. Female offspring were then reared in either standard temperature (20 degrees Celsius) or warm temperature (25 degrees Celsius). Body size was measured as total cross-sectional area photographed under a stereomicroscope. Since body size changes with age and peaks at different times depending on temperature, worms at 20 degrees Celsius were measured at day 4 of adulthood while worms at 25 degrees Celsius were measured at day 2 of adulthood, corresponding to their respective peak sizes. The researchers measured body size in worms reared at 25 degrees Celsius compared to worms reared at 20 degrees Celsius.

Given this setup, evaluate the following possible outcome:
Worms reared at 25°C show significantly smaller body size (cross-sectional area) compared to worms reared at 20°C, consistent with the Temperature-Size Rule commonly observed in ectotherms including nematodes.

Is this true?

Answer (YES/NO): YES